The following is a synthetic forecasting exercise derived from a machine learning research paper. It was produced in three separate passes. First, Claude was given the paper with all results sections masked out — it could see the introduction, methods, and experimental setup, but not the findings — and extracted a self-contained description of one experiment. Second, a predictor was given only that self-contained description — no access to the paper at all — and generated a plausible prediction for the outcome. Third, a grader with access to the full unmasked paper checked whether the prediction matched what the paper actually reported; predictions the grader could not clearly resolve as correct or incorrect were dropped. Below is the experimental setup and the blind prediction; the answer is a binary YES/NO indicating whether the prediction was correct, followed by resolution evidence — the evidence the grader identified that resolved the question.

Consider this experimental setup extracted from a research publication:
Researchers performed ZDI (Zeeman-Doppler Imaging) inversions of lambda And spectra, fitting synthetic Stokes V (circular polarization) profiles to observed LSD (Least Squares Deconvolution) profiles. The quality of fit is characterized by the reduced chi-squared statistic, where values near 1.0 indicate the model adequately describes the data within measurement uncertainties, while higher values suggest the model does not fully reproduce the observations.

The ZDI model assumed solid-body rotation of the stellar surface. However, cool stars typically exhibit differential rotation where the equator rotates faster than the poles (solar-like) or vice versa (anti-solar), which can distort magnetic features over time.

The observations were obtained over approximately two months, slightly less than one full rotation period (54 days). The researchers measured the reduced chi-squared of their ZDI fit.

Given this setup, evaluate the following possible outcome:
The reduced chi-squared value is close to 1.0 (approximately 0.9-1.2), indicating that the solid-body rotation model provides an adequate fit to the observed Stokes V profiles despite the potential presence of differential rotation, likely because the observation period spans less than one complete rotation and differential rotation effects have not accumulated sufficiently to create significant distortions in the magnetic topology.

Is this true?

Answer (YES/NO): NO